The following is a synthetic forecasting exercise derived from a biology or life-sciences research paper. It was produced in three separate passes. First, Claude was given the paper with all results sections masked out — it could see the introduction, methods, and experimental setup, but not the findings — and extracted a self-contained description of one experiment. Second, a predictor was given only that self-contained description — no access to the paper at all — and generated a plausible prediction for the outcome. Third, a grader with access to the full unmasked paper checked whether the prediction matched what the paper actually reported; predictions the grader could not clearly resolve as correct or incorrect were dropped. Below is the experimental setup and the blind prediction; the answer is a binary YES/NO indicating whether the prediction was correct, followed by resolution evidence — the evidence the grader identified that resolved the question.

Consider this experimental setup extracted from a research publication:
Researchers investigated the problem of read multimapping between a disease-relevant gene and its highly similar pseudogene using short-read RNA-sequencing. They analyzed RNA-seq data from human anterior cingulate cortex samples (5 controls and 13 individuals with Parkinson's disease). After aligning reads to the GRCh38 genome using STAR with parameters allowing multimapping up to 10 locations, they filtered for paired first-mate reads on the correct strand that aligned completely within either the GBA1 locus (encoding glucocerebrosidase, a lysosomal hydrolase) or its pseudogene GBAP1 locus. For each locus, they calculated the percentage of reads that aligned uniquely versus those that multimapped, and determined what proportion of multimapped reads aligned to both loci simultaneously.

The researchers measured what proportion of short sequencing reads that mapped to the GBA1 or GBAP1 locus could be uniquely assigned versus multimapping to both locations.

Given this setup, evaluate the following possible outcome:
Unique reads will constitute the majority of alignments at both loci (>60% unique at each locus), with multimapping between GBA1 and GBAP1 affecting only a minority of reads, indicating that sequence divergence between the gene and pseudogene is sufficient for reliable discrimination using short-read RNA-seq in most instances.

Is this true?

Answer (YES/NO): NO